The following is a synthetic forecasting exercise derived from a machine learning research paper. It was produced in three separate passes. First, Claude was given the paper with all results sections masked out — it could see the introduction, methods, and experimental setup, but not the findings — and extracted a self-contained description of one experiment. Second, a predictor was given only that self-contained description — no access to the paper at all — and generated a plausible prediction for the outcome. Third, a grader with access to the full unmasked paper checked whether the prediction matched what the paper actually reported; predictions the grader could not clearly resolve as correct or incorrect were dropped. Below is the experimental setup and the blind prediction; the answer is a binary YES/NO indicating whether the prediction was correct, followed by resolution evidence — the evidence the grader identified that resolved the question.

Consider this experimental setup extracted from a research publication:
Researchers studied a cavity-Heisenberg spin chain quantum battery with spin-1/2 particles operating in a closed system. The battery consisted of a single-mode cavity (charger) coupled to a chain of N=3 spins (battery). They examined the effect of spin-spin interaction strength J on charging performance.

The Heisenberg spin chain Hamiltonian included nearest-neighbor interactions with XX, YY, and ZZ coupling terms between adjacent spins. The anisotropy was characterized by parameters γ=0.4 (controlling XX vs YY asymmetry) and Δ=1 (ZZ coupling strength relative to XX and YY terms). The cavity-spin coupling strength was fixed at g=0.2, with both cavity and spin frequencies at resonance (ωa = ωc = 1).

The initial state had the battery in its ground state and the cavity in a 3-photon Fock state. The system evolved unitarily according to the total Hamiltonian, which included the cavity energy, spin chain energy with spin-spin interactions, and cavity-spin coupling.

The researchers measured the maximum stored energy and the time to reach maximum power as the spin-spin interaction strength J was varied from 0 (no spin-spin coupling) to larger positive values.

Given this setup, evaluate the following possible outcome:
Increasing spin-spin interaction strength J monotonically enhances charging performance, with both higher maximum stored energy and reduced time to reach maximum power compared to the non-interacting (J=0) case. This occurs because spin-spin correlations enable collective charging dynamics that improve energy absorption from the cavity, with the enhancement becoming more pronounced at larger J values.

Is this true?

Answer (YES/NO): NO